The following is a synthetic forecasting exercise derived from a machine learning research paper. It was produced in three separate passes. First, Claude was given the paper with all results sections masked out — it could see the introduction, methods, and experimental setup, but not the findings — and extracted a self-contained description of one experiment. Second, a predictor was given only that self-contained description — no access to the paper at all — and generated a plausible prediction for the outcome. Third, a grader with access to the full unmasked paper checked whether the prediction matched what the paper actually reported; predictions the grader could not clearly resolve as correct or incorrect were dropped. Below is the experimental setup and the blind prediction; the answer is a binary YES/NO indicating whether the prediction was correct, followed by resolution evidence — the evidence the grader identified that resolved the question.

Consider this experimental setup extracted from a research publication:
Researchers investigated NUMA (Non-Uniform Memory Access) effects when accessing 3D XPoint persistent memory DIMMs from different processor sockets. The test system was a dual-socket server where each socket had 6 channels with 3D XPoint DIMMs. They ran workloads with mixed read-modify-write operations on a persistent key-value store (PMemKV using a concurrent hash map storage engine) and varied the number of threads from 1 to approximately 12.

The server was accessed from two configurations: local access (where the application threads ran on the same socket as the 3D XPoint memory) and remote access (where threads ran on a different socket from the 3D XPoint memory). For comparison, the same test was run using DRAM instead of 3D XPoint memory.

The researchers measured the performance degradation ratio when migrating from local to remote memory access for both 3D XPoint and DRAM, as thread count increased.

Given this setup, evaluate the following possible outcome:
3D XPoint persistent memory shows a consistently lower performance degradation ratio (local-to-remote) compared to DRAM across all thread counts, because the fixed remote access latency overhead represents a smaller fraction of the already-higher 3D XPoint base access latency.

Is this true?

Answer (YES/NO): NO